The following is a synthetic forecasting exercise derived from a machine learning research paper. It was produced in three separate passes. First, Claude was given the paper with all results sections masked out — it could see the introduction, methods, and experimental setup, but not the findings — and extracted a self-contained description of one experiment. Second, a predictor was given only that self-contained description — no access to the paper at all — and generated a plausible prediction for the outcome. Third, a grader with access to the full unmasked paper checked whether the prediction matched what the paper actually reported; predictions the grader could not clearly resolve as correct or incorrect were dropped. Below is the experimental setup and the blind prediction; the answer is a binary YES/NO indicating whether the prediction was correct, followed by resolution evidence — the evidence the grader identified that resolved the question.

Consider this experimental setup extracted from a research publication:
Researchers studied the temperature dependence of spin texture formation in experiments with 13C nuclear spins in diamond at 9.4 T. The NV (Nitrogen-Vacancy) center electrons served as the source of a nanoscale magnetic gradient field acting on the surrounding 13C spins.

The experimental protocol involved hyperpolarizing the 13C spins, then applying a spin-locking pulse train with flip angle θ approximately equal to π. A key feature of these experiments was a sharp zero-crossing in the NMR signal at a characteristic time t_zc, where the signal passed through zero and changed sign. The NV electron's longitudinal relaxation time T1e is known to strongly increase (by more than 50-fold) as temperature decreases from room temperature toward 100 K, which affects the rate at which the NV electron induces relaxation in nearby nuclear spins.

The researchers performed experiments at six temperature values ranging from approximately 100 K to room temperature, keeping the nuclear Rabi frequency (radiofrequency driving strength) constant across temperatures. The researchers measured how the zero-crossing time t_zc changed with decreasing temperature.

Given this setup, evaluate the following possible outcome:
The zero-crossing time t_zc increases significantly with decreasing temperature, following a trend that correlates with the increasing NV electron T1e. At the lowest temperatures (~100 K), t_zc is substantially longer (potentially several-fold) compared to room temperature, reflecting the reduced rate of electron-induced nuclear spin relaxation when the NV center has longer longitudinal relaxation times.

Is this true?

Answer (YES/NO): YES